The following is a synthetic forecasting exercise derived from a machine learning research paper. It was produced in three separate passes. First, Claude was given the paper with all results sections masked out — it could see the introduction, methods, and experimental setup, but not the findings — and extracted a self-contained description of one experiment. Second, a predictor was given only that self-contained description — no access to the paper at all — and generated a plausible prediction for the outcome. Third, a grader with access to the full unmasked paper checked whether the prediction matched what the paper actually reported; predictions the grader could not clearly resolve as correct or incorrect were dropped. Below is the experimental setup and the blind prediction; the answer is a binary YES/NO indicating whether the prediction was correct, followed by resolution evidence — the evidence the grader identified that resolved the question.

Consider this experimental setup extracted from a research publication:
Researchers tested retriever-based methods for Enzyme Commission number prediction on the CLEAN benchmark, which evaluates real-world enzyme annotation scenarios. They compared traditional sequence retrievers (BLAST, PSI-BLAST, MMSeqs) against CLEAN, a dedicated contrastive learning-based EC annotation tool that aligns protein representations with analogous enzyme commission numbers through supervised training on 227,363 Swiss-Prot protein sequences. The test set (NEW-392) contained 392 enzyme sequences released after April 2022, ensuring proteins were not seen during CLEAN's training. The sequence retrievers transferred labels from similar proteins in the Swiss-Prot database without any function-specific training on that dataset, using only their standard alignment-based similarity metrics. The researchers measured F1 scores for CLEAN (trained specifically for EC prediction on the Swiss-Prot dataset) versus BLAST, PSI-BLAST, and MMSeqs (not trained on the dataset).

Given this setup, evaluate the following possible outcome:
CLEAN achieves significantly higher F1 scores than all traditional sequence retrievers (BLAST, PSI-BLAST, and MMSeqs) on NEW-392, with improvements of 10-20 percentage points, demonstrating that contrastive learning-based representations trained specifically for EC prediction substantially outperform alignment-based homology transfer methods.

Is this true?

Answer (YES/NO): NO